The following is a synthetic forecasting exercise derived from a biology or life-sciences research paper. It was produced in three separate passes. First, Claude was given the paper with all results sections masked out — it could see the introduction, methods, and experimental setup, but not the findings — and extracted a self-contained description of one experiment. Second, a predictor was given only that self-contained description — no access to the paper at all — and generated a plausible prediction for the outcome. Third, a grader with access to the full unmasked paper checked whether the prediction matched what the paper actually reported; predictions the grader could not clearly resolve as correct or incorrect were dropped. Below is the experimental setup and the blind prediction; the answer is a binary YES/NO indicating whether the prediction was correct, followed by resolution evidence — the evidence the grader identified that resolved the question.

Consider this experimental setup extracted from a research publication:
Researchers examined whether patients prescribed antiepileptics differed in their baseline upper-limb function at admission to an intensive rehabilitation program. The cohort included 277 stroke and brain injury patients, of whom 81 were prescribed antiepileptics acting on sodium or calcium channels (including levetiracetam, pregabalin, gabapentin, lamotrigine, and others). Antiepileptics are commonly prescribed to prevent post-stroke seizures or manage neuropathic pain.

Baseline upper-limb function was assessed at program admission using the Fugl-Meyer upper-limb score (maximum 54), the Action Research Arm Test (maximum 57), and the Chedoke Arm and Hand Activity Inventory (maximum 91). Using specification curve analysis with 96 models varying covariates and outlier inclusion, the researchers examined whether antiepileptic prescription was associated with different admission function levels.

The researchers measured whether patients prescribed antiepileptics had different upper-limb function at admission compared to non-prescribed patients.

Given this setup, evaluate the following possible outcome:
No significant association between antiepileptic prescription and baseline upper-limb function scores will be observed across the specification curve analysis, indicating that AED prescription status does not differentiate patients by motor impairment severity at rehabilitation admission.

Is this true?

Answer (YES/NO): YES